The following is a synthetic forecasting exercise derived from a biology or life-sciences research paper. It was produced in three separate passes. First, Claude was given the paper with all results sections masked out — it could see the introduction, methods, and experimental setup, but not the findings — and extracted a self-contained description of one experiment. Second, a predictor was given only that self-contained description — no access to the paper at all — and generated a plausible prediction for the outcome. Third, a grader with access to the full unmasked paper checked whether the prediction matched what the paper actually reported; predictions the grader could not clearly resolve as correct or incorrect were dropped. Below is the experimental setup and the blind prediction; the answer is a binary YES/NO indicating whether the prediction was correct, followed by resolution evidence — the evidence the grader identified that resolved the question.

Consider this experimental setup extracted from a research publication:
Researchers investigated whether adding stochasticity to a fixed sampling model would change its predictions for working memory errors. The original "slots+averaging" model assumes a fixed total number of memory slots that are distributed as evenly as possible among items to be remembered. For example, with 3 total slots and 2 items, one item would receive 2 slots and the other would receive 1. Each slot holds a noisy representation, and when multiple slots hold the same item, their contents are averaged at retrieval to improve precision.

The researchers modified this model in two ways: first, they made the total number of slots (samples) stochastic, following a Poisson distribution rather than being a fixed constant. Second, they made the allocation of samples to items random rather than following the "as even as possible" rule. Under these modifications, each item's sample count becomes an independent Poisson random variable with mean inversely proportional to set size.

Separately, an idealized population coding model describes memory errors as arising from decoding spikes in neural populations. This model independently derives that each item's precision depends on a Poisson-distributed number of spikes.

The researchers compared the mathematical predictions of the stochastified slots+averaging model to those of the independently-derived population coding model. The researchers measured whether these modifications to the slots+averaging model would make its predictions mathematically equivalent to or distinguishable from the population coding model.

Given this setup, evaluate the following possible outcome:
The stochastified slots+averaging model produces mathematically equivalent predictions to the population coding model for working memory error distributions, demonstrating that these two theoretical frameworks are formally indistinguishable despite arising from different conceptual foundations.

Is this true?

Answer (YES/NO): YES